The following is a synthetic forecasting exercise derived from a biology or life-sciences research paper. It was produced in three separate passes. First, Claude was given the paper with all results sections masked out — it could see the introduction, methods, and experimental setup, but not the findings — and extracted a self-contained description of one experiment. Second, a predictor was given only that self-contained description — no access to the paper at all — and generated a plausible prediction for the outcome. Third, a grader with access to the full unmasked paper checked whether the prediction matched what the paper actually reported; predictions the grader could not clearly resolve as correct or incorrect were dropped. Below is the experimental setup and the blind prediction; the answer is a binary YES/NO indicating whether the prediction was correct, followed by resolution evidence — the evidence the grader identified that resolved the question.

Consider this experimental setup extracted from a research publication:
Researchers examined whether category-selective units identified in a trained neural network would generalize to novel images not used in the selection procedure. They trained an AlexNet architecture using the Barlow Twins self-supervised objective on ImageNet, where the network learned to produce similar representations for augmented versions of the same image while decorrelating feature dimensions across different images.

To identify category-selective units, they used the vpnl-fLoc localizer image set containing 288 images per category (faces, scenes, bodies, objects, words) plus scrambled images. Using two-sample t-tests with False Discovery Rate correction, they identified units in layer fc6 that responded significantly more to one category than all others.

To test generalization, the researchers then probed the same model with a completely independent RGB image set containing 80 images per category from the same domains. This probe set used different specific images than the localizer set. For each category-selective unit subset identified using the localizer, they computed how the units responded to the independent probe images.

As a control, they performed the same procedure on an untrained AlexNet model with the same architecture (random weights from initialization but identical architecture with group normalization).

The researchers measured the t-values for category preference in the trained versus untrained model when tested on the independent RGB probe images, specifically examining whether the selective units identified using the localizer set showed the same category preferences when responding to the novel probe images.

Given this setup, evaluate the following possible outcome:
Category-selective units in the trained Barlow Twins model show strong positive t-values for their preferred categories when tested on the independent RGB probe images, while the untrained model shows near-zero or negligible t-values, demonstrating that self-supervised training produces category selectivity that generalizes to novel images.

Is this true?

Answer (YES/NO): YES